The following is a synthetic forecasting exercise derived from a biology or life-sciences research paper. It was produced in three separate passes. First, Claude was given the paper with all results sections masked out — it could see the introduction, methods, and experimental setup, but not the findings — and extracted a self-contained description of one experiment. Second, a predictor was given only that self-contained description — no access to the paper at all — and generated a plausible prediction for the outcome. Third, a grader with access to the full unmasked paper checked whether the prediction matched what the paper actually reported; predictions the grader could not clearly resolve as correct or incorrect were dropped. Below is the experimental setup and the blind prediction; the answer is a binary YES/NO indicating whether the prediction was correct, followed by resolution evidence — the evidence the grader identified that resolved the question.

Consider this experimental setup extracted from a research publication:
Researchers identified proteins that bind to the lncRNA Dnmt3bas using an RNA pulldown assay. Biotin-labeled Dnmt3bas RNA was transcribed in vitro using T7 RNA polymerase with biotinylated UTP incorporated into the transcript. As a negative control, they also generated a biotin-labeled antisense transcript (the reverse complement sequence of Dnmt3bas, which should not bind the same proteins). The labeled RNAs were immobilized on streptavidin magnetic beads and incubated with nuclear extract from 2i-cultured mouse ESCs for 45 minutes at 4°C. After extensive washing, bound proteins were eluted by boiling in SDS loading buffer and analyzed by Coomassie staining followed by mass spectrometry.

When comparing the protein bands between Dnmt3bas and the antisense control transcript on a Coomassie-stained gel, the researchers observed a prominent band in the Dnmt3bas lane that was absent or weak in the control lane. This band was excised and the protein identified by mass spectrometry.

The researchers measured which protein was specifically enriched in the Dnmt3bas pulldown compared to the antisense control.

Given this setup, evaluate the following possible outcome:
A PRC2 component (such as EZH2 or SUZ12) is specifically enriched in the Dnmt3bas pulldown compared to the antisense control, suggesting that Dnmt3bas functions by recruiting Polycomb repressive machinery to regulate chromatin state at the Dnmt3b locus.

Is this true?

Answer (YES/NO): NO